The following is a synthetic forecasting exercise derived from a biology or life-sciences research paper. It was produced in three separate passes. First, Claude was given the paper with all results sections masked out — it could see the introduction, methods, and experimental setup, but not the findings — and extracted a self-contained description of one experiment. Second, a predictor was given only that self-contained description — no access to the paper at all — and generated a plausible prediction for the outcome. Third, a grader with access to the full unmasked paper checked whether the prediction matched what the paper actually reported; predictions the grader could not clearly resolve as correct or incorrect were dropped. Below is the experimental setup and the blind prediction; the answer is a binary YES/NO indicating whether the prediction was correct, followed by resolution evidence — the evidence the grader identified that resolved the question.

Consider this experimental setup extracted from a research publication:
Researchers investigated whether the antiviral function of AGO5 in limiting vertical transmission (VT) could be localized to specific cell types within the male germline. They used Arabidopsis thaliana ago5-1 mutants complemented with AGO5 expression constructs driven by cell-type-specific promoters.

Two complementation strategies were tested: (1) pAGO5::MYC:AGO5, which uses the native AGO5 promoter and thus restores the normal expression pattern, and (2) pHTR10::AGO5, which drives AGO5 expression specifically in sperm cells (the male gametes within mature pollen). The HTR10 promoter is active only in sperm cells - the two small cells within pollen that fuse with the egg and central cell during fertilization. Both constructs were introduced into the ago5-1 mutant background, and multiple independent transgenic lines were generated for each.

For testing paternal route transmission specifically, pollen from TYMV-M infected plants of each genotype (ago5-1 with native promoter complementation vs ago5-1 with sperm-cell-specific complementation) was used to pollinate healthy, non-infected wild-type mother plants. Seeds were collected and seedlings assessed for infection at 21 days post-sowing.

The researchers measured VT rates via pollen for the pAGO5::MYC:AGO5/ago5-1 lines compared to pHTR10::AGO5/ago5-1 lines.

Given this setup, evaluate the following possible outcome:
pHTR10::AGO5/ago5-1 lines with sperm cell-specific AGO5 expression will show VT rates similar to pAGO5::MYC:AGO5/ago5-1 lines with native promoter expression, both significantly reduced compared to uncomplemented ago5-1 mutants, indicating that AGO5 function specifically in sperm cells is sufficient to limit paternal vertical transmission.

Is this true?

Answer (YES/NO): YES